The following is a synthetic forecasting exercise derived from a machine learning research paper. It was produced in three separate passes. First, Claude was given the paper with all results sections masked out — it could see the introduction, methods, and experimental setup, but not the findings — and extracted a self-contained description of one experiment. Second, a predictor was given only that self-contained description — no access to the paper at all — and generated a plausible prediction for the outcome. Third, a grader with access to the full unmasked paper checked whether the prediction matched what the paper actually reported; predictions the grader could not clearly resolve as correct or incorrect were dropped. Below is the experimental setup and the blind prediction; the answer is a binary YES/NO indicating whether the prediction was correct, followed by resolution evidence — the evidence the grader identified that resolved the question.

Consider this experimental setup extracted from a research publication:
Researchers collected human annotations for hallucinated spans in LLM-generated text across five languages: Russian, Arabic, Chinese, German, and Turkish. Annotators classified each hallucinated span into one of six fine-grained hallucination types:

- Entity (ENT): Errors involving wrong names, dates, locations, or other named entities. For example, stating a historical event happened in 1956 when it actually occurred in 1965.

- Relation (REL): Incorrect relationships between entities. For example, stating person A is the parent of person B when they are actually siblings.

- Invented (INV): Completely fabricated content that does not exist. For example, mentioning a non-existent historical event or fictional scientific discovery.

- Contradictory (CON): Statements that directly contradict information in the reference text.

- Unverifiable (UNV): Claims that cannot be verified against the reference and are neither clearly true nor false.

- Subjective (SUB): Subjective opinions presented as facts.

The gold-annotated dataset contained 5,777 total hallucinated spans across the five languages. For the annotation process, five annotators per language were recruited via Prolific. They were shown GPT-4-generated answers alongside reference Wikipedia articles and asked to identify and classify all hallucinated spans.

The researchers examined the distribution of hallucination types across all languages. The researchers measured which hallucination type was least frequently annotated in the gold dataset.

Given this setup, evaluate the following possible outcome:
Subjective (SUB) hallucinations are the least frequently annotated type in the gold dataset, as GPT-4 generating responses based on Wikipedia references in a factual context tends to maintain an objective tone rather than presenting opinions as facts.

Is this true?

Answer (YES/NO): NO